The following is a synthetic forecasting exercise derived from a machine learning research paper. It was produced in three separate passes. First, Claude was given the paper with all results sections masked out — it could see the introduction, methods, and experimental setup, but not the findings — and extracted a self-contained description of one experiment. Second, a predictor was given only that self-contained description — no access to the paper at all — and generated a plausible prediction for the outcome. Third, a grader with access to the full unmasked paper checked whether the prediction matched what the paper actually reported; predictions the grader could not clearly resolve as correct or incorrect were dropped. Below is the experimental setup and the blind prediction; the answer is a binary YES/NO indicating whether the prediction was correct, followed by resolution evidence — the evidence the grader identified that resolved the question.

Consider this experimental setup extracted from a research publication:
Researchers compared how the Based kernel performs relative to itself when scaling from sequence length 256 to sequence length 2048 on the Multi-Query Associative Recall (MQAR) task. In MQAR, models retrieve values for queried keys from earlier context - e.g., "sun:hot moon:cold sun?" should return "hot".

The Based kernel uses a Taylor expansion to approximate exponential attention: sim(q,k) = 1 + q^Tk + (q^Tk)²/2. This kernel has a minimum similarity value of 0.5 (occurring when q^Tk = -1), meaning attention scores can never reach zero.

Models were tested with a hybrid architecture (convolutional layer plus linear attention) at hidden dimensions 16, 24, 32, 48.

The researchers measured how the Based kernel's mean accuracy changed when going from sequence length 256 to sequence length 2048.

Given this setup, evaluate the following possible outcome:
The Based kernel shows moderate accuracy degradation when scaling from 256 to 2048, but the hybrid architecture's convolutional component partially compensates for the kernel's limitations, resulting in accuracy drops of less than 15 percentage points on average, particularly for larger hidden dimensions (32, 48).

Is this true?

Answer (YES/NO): NO